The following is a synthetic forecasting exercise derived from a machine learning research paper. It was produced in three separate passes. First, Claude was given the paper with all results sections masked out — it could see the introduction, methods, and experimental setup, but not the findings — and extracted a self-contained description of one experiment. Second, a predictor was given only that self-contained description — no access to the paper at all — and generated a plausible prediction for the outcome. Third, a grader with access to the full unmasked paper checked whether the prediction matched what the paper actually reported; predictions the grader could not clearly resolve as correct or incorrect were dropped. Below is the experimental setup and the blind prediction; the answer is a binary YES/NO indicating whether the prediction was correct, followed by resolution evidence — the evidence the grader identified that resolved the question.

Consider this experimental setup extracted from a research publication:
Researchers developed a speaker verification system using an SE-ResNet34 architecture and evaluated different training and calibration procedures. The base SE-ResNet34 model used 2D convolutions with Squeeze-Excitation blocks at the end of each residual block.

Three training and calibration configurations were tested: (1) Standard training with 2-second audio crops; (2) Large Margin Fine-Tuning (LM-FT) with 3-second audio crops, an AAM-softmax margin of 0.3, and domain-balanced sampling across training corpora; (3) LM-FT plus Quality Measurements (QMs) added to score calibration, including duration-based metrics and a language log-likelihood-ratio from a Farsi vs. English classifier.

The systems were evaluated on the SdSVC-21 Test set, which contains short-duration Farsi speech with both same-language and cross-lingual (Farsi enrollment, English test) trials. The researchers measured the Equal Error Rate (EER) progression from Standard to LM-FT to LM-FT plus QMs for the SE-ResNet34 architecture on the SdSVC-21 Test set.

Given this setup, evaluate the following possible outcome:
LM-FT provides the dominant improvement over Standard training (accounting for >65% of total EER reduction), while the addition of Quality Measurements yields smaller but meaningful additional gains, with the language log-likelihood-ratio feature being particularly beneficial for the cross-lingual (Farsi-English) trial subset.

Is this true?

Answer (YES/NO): NO